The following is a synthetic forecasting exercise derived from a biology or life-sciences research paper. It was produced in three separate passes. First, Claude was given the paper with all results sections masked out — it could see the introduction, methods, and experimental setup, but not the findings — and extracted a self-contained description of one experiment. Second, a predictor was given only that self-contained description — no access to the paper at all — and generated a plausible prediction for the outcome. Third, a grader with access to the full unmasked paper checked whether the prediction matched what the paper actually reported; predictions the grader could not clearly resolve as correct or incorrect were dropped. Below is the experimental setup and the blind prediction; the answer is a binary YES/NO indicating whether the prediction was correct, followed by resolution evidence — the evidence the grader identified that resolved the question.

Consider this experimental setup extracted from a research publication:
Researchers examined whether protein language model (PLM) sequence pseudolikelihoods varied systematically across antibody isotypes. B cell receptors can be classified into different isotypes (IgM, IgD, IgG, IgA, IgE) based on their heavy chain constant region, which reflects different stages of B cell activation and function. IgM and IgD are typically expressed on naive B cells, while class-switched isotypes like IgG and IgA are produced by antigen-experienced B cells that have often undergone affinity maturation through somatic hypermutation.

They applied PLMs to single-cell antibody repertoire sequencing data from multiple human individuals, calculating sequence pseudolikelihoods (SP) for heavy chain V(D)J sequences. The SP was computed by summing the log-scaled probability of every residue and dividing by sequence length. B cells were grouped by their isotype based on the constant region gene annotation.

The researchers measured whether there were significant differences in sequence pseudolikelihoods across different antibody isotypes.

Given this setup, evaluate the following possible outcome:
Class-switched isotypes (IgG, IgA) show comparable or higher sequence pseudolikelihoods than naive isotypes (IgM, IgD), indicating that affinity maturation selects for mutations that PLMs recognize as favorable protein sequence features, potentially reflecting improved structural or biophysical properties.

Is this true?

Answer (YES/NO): NO